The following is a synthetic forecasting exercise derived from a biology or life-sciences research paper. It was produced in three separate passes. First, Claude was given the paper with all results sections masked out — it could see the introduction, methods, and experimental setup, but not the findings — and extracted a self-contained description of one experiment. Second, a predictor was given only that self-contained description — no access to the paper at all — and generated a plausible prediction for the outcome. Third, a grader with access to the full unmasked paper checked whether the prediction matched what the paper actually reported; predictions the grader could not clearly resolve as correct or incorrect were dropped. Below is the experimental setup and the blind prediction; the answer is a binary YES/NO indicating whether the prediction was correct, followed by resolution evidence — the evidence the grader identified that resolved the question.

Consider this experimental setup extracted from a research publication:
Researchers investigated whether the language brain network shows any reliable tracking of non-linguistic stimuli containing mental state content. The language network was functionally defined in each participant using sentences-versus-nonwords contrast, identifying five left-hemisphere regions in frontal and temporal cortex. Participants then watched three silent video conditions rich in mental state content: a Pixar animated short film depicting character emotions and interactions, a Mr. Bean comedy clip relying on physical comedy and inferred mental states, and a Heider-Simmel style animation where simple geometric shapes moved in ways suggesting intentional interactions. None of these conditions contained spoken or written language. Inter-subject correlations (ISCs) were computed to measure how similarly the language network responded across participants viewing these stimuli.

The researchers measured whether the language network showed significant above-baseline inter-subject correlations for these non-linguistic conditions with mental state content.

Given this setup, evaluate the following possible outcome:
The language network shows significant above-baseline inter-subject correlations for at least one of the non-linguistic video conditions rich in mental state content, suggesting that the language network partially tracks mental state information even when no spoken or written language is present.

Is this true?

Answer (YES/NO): YES